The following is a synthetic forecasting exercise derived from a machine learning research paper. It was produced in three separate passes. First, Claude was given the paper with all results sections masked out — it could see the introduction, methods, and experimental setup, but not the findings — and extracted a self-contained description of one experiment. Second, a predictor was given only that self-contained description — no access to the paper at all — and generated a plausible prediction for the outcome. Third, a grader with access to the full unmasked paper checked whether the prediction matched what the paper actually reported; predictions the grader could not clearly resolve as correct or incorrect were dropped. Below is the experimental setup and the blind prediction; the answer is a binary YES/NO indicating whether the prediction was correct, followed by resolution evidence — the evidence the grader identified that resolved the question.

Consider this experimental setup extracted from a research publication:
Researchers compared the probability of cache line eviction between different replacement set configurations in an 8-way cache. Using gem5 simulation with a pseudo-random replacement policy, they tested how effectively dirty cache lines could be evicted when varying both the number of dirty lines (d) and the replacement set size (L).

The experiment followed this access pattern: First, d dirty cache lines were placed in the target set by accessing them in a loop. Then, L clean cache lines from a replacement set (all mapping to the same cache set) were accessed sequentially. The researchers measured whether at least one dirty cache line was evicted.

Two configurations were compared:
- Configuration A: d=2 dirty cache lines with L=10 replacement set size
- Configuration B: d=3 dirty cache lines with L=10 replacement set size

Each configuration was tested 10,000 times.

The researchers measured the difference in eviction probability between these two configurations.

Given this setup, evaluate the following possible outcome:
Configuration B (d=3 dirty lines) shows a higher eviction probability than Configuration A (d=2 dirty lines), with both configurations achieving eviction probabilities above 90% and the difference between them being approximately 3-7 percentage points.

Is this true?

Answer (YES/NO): NO